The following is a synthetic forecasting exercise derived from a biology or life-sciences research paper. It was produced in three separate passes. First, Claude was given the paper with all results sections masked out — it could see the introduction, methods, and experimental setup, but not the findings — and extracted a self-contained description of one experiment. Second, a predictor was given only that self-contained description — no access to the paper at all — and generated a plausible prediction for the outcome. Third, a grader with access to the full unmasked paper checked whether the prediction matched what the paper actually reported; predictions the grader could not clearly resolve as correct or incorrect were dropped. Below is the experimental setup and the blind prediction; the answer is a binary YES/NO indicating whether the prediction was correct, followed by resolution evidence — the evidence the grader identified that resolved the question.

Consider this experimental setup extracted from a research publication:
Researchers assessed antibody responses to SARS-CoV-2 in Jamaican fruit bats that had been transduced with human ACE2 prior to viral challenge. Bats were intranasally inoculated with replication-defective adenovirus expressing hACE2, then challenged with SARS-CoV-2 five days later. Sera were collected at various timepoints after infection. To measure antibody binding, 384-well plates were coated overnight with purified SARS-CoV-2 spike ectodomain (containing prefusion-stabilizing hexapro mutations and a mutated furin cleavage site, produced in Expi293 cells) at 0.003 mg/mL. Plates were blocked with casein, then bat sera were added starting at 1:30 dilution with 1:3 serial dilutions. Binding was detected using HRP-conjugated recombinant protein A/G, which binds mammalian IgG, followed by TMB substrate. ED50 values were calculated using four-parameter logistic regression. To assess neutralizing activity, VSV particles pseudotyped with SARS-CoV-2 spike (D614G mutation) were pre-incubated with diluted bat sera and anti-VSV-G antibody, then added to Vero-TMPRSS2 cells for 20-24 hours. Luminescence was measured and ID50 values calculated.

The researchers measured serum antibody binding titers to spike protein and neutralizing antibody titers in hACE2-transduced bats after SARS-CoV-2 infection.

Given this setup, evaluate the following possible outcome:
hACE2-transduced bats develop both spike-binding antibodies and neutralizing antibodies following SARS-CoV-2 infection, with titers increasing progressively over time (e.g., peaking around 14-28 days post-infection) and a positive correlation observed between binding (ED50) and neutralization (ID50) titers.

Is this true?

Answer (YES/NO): NO